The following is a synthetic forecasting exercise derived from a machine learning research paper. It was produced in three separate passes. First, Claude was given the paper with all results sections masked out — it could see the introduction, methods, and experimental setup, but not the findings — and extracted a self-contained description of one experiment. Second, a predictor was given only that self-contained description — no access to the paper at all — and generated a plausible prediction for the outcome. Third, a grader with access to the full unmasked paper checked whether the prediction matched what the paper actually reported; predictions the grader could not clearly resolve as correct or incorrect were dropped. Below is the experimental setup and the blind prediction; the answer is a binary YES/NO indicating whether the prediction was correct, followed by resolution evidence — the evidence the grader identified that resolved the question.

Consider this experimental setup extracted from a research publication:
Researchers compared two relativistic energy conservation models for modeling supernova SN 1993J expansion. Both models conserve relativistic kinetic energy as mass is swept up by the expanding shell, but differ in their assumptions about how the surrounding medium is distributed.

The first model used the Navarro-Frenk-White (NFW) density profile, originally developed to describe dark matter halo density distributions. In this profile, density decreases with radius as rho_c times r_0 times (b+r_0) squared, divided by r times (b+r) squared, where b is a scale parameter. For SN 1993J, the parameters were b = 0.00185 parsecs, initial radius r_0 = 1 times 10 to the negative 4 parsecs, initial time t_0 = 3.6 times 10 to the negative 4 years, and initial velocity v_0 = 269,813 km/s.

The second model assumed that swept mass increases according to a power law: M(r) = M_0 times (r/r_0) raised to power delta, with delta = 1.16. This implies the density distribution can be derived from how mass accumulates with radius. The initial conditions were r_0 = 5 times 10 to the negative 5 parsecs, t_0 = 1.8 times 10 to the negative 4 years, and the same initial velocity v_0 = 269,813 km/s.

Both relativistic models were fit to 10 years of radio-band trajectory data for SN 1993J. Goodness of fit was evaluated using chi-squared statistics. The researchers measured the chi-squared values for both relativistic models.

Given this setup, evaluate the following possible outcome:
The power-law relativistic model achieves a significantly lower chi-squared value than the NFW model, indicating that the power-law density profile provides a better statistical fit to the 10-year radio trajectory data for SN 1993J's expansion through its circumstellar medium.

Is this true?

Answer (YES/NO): NO